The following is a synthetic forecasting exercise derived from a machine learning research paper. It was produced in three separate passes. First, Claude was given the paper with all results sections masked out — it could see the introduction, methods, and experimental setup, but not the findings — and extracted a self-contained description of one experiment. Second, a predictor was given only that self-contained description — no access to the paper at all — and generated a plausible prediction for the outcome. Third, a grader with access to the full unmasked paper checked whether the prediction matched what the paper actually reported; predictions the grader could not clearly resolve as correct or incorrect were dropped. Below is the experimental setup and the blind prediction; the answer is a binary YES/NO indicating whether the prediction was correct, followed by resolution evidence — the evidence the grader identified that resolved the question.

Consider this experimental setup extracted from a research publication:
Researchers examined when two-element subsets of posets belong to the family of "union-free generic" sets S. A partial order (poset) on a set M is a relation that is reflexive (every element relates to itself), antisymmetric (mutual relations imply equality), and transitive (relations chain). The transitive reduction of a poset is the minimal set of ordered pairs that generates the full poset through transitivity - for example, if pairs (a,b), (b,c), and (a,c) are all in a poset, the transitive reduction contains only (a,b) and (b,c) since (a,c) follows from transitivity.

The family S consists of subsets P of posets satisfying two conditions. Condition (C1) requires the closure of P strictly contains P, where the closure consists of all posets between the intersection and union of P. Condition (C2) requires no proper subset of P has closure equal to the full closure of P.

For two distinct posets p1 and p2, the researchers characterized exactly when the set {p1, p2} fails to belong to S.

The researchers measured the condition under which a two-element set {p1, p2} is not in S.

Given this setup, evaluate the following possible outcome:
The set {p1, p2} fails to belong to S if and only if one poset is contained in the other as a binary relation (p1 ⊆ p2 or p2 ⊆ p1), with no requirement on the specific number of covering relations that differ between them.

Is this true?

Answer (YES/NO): NO